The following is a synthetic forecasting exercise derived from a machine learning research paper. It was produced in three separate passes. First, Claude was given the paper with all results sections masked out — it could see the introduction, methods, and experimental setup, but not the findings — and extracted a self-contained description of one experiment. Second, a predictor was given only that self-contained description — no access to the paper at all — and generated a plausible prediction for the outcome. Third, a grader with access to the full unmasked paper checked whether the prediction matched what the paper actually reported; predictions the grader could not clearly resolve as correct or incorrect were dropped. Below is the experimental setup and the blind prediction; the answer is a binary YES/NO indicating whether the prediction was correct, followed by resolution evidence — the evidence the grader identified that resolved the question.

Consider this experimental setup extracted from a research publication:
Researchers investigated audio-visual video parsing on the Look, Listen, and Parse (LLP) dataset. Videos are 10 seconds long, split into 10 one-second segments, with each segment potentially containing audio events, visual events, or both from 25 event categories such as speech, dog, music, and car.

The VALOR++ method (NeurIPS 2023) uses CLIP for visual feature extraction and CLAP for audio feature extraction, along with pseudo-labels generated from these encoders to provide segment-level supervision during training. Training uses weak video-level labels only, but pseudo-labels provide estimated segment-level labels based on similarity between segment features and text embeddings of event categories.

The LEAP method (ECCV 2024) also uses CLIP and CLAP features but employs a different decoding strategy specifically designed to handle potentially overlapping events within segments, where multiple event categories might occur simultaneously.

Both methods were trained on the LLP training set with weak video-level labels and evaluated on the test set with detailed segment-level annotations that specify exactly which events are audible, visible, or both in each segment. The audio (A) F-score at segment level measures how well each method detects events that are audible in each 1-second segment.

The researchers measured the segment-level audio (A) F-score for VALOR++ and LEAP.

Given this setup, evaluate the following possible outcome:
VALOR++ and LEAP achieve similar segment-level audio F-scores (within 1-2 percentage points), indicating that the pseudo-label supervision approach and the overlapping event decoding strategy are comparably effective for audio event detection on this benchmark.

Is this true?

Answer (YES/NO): NO